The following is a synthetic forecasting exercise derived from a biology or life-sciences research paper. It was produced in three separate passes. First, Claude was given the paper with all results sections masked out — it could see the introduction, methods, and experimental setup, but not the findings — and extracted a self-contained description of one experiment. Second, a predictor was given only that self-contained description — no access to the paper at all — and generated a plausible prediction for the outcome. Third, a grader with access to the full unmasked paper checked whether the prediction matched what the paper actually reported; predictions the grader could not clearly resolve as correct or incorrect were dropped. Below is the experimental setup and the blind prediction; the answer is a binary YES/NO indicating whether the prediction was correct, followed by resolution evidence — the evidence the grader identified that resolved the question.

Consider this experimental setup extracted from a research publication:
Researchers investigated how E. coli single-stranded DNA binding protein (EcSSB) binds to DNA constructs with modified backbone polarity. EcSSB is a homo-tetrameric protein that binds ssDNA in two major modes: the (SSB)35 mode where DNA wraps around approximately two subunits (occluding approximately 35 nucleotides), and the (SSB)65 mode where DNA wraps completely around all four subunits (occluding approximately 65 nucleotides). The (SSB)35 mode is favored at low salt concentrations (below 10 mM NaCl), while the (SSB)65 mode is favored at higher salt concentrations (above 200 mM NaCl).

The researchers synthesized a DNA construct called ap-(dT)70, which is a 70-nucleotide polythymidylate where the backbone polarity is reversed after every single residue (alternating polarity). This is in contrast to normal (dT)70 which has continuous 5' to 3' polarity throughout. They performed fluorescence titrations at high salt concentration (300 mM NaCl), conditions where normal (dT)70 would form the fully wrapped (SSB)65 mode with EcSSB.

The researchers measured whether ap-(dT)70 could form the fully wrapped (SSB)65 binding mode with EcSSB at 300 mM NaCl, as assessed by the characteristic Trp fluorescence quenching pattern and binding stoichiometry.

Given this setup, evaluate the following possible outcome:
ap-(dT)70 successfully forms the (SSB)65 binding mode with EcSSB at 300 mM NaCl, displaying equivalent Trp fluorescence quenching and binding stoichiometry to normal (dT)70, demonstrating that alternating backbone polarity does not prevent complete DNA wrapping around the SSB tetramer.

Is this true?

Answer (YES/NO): NO